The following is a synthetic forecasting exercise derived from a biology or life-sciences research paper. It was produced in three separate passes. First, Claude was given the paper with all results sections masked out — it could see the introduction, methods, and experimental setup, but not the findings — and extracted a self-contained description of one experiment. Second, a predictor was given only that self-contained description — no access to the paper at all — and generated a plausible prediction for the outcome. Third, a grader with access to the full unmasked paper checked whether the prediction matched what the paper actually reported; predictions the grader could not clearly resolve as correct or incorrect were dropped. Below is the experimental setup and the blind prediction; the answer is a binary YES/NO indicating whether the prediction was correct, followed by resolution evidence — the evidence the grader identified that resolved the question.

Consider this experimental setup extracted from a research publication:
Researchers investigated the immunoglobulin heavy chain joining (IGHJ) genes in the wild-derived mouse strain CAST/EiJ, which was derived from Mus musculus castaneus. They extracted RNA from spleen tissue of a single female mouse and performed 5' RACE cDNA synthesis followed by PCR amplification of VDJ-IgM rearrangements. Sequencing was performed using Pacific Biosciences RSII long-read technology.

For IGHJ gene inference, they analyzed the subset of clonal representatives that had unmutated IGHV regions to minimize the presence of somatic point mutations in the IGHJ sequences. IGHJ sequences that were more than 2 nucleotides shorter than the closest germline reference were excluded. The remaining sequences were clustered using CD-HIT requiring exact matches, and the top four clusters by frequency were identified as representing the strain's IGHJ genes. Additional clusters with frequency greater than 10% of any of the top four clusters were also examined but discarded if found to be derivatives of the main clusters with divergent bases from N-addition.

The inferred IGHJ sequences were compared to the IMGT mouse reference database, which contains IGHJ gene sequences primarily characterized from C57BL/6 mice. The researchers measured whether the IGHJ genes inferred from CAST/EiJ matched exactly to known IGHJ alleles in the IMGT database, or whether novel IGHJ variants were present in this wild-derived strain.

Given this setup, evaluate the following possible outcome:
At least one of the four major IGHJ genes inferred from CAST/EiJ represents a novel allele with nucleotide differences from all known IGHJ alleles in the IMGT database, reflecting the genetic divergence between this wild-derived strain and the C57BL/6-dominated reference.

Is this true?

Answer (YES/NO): YES